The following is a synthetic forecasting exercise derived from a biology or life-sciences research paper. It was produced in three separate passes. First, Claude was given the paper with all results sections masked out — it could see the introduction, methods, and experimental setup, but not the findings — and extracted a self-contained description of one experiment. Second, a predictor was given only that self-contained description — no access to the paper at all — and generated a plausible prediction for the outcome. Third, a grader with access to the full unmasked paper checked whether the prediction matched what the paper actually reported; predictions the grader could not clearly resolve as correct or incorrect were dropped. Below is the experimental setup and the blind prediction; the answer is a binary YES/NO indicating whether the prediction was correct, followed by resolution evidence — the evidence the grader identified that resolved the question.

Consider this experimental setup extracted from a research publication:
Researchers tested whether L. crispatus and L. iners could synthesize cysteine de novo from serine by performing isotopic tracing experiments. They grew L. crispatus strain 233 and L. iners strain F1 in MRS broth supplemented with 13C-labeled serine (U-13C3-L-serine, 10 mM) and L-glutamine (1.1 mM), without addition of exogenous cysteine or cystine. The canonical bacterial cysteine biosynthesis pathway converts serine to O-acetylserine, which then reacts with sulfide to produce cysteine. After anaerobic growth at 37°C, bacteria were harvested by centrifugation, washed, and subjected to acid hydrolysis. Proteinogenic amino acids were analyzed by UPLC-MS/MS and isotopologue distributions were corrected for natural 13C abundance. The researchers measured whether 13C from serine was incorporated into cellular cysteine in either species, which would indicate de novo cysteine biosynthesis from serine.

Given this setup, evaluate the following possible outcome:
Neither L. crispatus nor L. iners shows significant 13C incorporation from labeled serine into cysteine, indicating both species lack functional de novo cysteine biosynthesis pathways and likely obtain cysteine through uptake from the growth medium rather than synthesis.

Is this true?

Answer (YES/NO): YES